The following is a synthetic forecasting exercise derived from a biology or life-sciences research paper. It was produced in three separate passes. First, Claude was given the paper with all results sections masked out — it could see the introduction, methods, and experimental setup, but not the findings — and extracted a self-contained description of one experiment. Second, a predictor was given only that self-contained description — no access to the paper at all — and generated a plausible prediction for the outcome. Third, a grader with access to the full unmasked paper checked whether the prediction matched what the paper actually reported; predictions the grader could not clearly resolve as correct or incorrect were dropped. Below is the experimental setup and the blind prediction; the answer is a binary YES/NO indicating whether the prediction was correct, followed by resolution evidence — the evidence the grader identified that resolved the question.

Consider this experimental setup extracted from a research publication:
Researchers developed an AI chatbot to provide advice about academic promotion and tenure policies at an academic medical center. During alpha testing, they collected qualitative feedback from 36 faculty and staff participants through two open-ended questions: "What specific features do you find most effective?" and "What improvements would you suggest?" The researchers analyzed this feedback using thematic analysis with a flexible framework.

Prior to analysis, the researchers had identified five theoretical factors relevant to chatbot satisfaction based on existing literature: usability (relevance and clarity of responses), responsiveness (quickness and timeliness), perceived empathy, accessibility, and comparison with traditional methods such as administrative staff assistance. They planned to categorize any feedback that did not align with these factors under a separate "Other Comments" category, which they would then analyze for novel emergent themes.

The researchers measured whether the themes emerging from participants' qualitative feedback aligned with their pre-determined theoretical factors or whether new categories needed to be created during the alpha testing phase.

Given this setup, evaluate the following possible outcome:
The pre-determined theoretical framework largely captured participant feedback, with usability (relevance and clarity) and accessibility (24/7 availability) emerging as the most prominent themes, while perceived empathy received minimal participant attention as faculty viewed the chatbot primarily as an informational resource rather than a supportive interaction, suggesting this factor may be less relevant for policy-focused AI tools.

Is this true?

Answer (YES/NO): NO